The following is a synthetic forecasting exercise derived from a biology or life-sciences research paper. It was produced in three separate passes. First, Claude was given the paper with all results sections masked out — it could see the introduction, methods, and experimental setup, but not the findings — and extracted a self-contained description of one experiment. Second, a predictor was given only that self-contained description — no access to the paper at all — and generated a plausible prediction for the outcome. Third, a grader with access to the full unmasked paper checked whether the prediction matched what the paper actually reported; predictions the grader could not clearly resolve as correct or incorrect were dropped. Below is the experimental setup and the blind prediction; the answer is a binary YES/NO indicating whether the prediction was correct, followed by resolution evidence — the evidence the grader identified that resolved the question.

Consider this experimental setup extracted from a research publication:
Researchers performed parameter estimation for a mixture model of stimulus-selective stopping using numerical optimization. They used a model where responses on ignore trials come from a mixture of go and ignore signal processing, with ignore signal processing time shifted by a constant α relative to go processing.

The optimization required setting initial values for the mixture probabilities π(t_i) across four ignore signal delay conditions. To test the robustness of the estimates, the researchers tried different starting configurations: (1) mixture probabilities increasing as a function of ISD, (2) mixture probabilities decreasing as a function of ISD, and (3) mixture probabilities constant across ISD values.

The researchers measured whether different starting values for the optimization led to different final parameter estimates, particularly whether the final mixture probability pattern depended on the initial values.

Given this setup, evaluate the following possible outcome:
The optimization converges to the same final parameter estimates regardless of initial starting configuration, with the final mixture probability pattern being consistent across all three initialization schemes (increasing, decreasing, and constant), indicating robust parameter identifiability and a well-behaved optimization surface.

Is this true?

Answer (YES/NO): NO